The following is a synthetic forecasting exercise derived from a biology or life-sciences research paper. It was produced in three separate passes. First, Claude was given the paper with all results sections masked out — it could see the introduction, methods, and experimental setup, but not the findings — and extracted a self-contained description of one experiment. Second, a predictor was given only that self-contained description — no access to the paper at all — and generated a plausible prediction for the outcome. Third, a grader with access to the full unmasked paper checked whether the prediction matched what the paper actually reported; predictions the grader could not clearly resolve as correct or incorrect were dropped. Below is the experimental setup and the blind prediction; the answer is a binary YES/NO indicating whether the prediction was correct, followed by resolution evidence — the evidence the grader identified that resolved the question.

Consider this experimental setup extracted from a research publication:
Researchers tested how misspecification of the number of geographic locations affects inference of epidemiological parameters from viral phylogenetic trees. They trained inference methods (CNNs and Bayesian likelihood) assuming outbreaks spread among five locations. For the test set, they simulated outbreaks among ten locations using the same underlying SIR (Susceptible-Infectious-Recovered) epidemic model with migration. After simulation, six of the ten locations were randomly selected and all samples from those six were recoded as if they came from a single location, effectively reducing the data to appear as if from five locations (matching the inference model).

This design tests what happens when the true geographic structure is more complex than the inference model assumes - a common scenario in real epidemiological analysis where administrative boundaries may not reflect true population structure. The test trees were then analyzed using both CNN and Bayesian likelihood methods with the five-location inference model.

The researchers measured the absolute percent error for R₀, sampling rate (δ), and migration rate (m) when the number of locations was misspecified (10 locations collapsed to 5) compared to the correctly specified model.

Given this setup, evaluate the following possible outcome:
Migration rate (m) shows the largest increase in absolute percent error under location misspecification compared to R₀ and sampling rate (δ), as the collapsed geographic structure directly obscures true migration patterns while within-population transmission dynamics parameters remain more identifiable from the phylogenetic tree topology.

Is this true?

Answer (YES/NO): YES